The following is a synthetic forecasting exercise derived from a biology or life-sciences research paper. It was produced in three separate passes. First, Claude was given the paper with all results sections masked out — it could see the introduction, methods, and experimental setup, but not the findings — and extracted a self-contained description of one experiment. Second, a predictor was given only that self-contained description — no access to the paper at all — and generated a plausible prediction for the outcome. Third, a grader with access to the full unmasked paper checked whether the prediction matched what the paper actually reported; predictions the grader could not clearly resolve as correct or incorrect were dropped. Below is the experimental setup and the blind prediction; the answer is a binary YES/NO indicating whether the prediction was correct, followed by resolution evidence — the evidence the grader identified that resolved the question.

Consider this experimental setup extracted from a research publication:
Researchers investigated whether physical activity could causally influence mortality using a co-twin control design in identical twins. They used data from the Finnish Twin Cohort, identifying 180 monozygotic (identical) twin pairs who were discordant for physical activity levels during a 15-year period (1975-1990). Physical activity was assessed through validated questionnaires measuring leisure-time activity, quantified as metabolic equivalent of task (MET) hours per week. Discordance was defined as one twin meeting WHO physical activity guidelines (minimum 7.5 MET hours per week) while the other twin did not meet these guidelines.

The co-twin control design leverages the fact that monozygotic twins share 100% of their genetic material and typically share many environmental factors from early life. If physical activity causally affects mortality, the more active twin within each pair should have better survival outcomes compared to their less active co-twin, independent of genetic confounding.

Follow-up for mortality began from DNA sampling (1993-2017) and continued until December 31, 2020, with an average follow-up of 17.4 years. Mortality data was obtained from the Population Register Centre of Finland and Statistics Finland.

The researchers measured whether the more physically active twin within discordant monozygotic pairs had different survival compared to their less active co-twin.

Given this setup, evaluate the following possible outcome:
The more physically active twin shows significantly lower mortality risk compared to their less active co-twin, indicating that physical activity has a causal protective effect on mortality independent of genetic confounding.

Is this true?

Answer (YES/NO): NO